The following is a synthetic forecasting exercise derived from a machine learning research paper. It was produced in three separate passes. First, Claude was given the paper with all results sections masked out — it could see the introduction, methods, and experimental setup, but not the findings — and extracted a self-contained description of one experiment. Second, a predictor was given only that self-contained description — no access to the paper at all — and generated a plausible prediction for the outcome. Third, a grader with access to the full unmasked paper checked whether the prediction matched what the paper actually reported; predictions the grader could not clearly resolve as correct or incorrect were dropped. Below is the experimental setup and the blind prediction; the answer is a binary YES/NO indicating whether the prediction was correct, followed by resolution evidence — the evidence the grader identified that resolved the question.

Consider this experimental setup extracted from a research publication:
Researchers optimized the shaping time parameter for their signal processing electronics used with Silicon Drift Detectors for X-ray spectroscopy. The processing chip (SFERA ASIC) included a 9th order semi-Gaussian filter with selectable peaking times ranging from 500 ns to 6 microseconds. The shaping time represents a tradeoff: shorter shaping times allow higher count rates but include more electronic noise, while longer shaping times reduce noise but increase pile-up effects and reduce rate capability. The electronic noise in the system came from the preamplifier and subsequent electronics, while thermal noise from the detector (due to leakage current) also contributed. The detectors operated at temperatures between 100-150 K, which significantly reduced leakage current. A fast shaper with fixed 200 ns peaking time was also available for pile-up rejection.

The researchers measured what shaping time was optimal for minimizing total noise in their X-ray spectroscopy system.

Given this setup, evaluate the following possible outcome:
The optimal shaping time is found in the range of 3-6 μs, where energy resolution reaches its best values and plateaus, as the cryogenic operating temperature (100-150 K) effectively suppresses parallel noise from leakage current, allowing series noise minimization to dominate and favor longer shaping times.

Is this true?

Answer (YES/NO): NO